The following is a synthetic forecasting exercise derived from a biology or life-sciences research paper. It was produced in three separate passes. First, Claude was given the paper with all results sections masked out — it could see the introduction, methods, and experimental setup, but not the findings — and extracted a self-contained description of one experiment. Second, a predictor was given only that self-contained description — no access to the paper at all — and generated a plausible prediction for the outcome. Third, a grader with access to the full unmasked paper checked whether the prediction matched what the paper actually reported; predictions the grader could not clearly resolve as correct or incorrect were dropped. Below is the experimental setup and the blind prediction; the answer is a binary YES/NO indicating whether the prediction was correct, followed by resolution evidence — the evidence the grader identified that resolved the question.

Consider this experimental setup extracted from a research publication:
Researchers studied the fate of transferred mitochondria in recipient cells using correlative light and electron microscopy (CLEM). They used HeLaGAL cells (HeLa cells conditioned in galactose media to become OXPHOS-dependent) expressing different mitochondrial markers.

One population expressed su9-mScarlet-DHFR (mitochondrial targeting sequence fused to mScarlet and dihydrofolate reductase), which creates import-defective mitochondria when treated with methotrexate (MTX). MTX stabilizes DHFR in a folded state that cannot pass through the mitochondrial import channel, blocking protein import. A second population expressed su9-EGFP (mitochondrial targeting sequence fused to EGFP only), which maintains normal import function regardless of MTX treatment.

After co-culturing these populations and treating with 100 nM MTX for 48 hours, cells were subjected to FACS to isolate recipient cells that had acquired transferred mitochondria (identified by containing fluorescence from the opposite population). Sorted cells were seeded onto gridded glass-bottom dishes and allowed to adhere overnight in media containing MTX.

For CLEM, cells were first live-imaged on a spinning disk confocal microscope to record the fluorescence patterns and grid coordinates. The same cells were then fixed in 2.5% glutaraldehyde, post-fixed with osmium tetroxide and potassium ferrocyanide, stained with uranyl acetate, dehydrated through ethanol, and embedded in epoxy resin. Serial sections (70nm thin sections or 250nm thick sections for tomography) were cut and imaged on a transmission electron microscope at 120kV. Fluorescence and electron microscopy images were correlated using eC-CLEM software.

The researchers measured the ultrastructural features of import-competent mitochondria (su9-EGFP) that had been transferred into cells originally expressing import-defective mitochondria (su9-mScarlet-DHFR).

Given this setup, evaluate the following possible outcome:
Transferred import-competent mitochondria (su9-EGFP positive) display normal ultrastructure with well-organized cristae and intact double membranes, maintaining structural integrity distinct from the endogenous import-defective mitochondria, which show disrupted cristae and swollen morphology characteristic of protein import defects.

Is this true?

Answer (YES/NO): NO